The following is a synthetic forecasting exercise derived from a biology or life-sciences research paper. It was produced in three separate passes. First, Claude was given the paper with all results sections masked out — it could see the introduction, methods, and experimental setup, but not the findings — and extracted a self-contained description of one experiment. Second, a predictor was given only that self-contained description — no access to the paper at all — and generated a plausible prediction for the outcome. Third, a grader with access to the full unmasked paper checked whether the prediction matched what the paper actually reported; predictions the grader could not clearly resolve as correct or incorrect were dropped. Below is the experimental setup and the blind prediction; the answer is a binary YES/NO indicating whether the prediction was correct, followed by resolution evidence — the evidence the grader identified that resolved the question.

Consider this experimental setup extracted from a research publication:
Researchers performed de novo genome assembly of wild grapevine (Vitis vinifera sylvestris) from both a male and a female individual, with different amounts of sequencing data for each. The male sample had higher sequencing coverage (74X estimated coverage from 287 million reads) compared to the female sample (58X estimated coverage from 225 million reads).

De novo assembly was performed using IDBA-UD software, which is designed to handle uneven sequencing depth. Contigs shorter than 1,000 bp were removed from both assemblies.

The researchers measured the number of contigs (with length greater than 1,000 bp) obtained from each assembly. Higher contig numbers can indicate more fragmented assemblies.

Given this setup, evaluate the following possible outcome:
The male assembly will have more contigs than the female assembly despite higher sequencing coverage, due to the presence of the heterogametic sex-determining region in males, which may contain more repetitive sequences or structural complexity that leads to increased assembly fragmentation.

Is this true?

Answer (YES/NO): YES